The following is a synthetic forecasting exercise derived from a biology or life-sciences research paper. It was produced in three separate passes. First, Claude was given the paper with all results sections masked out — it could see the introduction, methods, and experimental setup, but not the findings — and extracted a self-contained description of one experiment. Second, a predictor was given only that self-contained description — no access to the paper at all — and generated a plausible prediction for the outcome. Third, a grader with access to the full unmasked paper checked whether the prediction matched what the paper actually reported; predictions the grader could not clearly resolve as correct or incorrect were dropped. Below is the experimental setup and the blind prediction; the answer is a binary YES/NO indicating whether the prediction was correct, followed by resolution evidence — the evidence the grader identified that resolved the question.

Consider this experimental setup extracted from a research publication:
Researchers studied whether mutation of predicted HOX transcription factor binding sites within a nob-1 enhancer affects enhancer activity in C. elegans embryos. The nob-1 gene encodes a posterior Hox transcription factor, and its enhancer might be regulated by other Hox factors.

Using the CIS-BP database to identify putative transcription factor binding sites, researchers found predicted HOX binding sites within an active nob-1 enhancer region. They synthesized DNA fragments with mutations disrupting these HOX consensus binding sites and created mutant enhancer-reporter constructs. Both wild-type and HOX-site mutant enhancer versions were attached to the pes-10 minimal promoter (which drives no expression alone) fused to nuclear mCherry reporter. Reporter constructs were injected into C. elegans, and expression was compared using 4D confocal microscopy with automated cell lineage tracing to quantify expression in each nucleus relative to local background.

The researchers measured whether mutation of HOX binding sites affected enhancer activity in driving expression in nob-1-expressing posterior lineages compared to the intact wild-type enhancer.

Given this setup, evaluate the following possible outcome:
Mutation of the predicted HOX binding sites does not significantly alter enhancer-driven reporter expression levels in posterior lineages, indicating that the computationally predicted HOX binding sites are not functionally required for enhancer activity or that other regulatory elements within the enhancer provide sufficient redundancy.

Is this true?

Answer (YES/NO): NO